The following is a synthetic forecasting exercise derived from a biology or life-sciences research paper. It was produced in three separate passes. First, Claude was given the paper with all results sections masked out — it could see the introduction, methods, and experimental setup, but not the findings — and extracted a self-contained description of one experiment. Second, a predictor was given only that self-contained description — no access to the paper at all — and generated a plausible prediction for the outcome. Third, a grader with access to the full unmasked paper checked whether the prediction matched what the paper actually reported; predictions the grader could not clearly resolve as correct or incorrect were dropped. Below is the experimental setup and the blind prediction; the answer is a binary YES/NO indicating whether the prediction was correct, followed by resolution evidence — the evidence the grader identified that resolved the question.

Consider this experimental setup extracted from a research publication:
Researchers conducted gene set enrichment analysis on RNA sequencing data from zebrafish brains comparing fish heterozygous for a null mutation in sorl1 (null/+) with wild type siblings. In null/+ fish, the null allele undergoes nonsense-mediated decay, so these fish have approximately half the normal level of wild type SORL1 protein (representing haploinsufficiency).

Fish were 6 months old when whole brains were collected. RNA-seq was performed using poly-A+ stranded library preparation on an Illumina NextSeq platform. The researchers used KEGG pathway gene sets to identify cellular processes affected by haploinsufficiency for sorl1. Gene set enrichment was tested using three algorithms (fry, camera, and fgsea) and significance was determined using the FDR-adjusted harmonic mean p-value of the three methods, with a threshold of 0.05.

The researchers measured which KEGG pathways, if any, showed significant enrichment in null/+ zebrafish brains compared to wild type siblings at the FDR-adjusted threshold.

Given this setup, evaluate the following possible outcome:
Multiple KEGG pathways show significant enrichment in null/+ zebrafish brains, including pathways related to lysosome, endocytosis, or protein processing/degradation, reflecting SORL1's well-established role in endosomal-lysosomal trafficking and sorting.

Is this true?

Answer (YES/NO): NO